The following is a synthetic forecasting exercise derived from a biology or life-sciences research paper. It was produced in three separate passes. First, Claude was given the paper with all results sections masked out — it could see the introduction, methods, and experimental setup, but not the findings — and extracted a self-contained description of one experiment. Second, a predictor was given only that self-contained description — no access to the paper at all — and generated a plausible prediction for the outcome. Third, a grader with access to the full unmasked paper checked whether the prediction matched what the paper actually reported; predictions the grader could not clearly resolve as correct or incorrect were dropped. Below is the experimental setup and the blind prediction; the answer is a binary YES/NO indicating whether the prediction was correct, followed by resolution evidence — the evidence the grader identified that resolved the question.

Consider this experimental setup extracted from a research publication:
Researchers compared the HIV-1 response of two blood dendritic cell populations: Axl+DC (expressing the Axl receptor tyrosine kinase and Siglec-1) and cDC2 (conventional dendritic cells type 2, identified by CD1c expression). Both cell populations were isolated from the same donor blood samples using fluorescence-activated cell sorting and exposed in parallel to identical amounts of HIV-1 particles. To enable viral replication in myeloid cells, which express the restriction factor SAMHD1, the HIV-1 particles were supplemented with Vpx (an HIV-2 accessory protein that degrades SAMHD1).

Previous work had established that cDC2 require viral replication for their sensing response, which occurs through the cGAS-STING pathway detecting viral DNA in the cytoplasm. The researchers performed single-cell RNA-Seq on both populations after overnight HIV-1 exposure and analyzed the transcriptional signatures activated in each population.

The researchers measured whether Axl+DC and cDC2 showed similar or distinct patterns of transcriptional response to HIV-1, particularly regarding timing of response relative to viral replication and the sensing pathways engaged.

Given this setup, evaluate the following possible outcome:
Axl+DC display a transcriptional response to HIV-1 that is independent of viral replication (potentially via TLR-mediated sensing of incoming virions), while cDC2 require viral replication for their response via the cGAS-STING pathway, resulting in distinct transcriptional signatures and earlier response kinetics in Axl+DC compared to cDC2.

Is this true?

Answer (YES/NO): YES